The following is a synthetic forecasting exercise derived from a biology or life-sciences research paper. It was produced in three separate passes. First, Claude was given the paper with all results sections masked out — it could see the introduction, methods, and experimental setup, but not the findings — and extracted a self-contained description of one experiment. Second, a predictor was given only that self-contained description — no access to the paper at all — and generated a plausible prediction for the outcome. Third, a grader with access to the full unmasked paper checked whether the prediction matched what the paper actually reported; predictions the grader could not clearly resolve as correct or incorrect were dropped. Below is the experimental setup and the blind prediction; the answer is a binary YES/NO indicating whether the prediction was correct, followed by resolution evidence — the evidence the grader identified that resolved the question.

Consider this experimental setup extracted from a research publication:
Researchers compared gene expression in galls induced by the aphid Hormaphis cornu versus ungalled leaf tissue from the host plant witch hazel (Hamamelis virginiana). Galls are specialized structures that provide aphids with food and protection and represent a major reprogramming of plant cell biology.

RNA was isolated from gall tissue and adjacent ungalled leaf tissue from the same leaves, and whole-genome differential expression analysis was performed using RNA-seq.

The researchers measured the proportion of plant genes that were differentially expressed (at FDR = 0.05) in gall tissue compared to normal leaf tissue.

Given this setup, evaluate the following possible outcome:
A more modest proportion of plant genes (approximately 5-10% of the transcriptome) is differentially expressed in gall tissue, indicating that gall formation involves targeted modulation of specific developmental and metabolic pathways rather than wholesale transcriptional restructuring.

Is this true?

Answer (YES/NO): NO